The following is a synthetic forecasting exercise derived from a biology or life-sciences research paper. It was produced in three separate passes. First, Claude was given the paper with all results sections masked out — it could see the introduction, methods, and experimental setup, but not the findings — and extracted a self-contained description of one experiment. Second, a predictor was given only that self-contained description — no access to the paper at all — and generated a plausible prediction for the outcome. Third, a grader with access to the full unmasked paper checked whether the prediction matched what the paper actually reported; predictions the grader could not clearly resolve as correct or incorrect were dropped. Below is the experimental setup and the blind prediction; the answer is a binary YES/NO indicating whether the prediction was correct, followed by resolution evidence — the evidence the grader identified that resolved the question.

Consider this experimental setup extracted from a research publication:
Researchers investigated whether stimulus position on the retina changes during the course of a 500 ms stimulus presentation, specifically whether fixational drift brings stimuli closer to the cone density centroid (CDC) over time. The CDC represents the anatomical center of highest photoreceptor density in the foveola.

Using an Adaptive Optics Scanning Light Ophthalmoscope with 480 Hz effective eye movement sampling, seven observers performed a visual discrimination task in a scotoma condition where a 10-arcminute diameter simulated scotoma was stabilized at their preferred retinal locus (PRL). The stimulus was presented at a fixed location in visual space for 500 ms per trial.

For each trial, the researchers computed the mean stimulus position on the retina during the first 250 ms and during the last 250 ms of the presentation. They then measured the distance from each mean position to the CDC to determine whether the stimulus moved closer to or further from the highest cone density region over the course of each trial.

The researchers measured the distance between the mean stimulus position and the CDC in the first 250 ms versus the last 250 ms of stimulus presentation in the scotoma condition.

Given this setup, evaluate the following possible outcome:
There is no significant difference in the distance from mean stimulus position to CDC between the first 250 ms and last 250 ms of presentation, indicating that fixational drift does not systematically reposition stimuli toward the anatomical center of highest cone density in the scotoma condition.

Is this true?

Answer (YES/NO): NO